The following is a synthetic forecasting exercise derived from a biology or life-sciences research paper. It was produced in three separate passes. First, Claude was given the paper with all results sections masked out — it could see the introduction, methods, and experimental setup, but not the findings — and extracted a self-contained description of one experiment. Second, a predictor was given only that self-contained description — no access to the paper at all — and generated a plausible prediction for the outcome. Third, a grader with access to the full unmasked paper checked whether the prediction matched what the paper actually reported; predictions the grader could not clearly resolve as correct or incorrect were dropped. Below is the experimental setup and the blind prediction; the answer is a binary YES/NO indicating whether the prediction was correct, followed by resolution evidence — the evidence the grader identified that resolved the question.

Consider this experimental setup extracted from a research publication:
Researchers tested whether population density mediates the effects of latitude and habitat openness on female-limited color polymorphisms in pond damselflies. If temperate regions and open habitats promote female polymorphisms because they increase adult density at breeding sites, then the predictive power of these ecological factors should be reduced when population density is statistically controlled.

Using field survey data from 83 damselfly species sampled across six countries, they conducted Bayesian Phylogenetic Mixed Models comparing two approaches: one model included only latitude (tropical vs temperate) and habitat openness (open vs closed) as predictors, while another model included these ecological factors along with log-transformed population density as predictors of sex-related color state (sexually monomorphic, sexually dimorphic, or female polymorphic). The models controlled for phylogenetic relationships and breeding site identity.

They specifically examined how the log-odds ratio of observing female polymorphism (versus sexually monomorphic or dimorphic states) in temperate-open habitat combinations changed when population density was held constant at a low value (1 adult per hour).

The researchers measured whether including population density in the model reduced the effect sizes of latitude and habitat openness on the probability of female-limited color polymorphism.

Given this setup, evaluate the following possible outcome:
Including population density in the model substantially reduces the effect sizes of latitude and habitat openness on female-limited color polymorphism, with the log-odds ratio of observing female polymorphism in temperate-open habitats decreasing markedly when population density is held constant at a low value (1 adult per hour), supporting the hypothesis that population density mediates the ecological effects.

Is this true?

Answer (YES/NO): YES